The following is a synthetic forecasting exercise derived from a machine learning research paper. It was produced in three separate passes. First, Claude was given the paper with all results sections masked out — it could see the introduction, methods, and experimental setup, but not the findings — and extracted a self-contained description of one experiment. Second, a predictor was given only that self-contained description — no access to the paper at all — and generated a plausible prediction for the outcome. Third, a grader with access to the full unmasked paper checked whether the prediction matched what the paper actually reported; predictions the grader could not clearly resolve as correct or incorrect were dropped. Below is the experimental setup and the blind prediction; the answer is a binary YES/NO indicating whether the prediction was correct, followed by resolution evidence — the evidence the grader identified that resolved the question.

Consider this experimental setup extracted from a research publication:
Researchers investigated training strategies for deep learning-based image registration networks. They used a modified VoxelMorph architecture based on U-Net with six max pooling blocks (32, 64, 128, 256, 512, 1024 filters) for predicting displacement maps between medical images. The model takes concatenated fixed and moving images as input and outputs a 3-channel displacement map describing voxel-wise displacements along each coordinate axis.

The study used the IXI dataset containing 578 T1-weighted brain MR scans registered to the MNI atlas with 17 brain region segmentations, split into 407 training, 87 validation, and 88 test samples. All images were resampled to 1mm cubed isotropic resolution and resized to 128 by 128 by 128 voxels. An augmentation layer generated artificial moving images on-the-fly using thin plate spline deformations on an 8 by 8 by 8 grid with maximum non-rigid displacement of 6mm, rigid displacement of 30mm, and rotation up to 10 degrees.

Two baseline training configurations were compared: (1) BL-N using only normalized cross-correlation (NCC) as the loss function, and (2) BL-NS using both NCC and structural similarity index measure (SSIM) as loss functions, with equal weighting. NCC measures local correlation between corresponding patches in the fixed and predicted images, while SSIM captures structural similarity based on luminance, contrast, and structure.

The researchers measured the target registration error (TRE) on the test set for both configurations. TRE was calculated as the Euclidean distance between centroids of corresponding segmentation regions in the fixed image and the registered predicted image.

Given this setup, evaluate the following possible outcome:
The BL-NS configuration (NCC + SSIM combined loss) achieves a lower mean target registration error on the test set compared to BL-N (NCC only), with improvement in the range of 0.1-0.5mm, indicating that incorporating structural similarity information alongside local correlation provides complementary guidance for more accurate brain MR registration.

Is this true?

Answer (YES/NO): NO